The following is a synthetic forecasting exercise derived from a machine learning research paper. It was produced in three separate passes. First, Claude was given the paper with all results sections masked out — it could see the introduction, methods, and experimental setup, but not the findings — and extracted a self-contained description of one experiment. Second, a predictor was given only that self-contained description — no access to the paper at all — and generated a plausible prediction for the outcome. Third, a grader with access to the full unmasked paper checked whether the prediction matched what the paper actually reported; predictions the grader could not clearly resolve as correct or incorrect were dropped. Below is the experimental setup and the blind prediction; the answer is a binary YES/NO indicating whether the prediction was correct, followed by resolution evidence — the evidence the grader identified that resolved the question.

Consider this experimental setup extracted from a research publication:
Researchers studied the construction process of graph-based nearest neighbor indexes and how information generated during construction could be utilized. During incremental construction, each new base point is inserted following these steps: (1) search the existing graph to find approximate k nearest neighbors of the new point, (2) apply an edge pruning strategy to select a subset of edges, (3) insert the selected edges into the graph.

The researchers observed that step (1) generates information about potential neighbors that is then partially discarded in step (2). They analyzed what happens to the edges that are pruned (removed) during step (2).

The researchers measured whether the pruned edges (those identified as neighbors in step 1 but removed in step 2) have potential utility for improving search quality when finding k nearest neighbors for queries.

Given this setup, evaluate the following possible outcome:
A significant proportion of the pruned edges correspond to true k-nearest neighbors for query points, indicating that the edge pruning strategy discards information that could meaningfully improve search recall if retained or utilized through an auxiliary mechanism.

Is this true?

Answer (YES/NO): YES